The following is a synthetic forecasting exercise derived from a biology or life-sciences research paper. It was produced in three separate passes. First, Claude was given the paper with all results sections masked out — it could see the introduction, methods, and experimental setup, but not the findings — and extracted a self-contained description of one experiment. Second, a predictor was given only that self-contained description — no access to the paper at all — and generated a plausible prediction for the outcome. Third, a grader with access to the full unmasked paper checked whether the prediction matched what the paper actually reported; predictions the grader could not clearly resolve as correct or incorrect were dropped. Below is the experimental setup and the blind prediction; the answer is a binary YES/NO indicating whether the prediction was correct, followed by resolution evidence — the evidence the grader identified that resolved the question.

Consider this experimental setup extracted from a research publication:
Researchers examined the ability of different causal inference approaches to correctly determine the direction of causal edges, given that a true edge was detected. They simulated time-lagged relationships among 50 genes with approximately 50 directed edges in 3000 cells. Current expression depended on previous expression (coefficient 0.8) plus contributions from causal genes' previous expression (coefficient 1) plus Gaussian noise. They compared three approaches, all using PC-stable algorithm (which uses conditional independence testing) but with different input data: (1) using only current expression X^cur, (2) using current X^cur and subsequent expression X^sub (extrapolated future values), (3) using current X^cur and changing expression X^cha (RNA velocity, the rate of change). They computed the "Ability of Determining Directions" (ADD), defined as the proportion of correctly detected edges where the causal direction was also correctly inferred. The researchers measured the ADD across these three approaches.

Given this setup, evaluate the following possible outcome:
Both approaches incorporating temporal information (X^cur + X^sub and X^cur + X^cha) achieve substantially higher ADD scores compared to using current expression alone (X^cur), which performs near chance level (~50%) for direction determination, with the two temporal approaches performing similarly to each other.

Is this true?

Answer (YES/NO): NO